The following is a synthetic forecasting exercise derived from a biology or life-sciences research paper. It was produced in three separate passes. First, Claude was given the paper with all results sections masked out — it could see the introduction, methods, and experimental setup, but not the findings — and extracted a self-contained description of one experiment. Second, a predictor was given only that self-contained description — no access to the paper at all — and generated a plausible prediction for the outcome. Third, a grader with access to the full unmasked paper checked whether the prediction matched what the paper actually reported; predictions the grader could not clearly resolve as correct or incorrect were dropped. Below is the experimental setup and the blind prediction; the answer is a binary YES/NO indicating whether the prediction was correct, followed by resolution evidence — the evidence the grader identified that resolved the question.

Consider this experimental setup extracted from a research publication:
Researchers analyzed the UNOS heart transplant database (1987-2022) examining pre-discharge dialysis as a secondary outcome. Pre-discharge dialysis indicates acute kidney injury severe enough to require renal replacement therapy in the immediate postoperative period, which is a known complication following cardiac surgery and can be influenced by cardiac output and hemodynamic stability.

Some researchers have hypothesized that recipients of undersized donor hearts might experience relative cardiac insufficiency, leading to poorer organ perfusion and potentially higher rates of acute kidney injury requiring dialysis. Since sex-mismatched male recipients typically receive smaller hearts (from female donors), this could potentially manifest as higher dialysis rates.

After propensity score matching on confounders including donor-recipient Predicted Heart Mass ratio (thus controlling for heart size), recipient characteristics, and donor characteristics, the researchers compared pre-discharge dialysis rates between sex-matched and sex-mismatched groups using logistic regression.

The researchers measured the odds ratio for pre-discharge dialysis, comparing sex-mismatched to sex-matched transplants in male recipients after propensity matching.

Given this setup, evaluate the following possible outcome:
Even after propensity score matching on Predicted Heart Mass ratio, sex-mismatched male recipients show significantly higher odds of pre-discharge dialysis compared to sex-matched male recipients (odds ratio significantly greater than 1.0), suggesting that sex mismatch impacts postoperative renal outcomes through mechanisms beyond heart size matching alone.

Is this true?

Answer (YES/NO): NO